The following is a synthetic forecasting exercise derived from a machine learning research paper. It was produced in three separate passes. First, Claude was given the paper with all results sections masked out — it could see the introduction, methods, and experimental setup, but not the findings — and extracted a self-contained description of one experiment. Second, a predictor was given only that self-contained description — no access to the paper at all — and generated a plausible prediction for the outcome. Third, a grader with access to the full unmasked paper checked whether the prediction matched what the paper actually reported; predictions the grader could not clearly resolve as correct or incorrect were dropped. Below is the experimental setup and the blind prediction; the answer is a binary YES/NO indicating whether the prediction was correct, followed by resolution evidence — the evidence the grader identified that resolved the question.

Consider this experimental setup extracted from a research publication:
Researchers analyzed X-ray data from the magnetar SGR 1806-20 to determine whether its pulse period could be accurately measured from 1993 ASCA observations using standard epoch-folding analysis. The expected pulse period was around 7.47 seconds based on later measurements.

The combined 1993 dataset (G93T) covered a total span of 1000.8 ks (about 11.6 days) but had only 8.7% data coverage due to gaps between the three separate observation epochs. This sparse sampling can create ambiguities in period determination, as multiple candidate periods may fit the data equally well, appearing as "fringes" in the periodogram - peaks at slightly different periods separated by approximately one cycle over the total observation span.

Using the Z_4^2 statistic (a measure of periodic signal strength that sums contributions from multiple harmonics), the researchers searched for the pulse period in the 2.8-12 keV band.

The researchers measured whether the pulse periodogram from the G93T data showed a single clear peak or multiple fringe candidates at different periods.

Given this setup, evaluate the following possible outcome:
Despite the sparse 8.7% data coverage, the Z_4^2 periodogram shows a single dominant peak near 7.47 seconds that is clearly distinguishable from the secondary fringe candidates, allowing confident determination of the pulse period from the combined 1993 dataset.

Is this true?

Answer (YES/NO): NO